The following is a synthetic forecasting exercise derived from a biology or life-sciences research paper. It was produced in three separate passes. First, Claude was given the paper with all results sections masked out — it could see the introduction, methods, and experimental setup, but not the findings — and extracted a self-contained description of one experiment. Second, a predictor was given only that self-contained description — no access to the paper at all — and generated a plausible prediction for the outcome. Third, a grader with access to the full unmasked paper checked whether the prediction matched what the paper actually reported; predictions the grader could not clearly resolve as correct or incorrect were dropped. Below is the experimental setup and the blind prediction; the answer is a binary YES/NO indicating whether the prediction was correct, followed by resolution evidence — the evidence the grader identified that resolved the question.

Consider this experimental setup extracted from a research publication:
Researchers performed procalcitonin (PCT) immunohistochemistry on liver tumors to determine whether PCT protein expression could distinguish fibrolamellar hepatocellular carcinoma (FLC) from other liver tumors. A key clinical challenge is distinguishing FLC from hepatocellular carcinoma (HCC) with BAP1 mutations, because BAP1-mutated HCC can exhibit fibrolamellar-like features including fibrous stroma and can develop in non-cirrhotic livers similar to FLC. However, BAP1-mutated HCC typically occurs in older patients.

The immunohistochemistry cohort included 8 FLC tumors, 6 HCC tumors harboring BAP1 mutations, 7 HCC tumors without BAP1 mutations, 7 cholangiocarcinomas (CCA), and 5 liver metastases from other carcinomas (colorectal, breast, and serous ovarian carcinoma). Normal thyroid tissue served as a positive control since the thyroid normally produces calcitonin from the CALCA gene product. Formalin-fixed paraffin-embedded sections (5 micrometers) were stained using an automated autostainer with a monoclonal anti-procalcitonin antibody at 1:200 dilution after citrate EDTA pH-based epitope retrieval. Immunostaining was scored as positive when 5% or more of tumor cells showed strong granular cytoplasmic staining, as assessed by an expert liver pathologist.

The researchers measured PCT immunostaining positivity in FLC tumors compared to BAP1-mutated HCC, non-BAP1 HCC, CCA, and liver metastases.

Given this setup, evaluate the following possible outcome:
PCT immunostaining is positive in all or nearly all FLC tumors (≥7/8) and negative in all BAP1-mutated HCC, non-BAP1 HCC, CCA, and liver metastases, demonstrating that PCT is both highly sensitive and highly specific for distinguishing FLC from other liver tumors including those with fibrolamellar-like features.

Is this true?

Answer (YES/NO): YES